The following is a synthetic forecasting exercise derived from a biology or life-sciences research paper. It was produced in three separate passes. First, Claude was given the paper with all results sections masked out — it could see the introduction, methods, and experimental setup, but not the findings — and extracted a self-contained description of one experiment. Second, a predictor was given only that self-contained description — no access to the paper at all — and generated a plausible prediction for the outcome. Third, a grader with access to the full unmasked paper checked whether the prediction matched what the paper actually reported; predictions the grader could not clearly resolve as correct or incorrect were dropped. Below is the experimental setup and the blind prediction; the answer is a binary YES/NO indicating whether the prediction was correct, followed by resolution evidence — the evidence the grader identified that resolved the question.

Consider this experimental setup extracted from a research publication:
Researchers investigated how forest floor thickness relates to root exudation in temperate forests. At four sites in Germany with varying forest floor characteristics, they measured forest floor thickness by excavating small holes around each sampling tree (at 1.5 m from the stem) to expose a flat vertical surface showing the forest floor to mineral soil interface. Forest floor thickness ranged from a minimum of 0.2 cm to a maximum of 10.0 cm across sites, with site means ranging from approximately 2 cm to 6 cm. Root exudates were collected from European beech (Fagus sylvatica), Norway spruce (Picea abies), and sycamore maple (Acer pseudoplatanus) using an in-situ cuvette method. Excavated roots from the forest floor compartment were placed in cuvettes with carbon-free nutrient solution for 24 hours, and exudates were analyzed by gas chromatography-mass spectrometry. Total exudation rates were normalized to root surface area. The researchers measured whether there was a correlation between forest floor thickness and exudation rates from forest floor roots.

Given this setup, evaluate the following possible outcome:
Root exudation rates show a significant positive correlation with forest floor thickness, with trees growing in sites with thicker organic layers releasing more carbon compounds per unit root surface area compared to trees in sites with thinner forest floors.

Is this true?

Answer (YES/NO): NO